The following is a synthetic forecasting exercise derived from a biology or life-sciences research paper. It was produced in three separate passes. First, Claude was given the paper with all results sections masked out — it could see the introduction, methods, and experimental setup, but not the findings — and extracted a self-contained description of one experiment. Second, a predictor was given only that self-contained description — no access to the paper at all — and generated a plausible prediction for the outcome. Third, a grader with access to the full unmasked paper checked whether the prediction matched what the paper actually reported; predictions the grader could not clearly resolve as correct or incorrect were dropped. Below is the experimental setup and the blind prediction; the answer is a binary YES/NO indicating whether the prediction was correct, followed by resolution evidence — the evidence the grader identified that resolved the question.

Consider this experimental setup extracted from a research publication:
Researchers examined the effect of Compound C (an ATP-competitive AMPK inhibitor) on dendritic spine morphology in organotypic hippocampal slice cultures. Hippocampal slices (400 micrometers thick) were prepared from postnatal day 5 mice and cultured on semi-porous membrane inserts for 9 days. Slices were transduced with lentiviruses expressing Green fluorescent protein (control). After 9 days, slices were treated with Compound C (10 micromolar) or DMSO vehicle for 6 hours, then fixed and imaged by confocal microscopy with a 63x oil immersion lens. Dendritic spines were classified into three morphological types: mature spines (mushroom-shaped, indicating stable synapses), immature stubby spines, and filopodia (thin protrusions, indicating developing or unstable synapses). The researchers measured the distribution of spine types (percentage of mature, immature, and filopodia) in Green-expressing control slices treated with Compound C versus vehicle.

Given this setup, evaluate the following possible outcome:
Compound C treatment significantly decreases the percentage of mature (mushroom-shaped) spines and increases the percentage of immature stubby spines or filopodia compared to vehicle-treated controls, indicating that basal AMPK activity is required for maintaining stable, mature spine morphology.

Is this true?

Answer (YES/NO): YES